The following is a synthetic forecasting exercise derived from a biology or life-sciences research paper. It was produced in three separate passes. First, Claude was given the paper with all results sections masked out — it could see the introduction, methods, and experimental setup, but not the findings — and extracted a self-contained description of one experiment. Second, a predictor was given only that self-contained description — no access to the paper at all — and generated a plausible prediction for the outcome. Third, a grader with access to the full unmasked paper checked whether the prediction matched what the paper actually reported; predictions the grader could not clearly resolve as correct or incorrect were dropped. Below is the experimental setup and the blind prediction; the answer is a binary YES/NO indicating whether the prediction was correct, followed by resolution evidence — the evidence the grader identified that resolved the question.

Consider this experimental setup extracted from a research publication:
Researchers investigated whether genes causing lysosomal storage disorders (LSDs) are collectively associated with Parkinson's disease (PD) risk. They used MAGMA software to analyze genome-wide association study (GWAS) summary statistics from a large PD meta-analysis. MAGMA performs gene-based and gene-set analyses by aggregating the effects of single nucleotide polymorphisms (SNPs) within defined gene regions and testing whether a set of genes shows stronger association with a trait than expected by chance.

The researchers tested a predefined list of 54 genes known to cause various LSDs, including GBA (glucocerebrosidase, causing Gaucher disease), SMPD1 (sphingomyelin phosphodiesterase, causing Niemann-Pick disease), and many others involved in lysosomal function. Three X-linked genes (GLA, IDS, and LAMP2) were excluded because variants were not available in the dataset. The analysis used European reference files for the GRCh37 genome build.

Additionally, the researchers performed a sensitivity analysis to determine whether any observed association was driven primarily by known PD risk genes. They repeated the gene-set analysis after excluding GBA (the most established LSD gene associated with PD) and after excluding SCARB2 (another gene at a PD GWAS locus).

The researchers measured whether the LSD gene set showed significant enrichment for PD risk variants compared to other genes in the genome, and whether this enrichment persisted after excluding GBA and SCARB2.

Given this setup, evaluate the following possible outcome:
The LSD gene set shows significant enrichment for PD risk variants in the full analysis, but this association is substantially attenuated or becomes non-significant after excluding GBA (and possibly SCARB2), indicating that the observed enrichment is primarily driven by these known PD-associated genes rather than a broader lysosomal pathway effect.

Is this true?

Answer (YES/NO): NO